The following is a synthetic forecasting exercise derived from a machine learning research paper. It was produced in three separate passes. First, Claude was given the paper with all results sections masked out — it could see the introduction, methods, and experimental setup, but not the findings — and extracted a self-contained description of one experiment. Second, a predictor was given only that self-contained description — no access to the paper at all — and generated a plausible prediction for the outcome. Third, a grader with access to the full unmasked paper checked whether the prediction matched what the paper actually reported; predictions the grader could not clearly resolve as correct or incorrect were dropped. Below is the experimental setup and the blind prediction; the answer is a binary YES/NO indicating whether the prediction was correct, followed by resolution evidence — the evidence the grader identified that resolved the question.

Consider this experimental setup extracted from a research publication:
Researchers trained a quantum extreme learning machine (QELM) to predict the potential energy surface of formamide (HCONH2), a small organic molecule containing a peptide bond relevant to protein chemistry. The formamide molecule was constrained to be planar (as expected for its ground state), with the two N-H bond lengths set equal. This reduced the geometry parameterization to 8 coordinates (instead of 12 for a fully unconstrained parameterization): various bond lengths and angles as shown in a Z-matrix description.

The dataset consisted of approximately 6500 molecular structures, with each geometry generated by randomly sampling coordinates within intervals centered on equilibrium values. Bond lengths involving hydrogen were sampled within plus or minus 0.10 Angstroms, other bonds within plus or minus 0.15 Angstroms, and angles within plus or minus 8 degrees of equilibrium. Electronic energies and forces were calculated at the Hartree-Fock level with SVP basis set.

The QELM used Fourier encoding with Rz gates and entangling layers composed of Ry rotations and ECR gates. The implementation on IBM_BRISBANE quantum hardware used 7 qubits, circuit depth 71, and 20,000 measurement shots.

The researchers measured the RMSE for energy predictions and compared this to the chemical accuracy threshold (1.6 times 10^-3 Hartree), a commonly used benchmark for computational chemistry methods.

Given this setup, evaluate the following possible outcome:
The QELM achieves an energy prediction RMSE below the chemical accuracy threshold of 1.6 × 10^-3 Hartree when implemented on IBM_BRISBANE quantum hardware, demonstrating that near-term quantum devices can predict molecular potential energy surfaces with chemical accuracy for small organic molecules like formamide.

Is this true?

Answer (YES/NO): NO